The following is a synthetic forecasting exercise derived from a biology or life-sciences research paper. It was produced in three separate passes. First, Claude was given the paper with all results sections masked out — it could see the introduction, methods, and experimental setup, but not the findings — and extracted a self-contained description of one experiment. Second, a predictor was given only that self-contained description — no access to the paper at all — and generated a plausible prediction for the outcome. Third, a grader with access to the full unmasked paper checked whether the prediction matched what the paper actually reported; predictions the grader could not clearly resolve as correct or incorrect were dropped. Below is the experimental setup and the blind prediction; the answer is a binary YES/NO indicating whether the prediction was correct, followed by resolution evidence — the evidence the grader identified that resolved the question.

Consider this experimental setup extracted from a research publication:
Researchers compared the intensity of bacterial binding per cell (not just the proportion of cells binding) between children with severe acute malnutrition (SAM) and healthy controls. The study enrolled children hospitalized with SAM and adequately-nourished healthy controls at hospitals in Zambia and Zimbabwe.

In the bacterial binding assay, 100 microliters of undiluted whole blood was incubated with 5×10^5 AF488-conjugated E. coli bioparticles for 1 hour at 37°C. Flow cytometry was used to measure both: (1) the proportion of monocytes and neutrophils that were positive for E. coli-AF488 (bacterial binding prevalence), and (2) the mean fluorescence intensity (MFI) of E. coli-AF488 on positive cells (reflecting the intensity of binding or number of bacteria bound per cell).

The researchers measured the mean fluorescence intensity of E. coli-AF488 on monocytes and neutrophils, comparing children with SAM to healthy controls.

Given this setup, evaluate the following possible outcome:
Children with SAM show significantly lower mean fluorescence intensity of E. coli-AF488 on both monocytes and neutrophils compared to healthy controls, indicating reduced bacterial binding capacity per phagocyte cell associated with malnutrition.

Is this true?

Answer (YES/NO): NO